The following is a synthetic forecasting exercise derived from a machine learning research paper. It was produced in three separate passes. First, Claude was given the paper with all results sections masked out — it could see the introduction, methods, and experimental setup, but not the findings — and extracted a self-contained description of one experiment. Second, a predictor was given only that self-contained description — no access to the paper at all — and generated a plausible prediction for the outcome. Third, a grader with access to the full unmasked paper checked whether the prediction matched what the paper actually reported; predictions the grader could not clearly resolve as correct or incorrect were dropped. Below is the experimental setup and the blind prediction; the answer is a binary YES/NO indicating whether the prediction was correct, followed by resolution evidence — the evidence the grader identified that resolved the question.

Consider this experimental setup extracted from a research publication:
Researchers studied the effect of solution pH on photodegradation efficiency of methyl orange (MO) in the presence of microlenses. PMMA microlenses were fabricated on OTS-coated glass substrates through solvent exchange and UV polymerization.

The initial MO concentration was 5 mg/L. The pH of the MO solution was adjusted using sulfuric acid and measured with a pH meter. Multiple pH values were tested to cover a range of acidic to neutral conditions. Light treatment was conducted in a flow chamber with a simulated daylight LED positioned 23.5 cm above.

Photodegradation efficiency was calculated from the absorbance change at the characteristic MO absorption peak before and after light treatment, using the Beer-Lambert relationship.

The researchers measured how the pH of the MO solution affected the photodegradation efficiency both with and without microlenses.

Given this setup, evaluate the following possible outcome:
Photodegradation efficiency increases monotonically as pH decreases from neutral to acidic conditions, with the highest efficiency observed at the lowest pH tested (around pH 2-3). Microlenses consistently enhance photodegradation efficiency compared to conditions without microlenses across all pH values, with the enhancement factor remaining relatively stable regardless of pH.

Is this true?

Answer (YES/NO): NO